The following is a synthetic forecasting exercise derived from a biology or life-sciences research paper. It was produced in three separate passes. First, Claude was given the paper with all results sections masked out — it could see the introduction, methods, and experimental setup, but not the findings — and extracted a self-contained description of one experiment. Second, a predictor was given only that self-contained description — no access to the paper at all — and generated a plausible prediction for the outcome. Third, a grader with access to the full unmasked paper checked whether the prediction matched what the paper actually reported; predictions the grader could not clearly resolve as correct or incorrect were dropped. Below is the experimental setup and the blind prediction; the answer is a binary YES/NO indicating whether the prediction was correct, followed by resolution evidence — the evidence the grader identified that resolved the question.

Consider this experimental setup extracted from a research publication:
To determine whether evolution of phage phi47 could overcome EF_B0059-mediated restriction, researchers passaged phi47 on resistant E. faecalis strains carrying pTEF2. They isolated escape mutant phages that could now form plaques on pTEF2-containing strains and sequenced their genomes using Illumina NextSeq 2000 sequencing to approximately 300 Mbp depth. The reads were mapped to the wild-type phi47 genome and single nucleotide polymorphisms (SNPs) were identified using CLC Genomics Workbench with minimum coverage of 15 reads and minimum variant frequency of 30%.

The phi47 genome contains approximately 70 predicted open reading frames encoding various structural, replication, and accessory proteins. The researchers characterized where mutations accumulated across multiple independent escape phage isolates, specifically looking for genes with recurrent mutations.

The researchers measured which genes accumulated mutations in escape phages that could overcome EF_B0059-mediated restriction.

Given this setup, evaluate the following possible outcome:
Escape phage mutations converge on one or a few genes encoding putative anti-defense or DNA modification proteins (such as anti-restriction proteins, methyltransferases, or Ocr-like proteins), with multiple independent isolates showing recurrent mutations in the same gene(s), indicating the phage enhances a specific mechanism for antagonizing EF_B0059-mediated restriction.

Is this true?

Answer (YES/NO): YES